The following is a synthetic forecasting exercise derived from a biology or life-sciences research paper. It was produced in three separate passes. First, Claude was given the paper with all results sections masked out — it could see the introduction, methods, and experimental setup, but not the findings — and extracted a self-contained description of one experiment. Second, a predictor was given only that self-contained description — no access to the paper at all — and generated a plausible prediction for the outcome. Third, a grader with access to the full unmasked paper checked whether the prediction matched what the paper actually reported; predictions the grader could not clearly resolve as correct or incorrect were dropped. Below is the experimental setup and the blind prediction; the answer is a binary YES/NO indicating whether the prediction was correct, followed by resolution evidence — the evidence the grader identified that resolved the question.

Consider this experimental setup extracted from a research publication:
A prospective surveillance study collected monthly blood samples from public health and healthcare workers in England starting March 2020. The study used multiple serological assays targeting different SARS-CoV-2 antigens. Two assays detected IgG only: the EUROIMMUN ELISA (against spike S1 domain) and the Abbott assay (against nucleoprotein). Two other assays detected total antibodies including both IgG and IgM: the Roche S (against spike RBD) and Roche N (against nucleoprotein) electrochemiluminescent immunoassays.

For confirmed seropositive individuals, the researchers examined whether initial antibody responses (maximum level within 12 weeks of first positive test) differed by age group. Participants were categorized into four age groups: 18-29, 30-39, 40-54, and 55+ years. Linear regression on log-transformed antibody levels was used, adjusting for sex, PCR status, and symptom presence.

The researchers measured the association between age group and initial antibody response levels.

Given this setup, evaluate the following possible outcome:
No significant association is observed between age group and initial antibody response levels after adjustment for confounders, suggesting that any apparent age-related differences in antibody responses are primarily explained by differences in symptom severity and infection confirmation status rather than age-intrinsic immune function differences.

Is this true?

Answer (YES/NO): NO